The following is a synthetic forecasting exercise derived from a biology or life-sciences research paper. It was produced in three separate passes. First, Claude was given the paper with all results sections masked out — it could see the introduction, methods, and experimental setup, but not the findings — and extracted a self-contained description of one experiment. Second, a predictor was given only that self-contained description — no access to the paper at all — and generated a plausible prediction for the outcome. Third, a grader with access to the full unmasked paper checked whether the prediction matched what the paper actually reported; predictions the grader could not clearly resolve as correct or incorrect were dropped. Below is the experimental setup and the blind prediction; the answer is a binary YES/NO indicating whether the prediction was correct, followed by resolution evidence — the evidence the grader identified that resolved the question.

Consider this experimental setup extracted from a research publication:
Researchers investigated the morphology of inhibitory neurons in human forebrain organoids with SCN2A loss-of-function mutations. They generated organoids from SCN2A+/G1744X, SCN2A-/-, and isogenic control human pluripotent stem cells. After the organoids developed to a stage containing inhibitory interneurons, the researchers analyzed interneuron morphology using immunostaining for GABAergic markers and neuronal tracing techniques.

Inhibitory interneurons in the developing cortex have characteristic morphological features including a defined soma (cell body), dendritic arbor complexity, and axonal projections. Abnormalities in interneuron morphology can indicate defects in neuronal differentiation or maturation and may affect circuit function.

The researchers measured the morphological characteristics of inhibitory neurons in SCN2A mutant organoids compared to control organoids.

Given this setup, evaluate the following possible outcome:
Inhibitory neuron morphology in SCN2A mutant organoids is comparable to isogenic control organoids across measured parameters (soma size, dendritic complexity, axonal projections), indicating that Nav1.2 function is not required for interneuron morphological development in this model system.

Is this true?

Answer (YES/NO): NO